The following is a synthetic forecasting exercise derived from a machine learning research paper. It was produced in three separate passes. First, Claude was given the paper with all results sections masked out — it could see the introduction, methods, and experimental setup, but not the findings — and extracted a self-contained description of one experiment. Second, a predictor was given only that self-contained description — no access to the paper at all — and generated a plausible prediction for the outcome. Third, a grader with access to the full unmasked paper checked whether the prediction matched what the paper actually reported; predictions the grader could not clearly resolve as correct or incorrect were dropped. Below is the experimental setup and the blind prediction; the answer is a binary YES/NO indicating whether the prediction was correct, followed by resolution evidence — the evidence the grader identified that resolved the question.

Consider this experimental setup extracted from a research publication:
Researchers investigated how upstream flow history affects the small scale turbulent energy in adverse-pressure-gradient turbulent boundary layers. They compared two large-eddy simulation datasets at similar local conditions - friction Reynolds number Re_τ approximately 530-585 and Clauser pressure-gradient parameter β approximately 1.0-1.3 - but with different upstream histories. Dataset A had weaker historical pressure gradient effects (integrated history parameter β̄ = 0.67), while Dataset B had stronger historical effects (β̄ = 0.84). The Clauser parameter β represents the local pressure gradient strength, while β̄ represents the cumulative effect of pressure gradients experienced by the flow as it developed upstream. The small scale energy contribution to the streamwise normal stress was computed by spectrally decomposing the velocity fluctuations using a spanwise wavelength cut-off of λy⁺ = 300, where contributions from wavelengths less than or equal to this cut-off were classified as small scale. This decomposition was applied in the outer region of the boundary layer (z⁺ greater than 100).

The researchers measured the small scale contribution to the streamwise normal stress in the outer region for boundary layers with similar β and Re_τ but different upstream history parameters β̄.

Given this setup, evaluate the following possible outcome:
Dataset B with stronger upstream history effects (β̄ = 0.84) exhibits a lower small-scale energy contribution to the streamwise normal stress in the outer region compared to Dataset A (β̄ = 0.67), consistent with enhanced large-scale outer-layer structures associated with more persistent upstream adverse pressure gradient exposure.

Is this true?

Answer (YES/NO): NO